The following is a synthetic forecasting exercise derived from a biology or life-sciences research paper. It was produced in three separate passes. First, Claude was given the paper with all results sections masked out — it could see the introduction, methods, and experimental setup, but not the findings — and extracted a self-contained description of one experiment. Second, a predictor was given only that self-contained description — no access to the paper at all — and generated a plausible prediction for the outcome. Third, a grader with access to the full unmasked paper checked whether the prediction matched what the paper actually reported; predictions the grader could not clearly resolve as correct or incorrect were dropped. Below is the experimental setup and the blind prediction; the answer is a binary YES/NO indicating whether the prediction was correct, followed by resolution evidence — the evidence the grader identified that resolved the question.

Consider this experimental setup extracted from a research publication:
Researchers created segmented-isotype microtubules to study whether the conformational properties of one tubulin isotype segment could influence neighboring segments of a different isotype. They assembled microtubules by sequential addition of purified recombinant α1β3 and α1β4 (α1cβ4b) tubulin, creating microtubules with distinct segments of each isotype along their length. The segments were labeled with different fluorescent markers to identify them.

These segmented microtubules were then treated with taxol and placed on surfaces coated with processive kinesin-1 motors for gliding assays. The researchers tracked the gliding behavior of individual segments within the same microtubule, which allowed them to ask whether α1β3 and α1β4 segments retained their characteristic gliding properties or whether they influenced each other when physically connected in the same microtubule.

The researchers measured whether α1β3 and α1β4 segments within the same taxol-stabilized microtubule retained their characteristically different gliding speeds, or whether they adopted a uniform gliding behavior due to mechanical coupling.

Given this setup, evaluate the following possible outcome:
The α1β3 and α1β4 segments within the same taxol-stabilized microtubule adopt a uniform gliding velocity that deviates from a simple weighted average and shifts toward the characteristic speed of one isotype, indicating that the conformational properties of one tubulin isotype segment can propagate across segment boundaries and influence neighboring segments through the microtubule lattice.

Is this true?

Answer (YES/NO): NO